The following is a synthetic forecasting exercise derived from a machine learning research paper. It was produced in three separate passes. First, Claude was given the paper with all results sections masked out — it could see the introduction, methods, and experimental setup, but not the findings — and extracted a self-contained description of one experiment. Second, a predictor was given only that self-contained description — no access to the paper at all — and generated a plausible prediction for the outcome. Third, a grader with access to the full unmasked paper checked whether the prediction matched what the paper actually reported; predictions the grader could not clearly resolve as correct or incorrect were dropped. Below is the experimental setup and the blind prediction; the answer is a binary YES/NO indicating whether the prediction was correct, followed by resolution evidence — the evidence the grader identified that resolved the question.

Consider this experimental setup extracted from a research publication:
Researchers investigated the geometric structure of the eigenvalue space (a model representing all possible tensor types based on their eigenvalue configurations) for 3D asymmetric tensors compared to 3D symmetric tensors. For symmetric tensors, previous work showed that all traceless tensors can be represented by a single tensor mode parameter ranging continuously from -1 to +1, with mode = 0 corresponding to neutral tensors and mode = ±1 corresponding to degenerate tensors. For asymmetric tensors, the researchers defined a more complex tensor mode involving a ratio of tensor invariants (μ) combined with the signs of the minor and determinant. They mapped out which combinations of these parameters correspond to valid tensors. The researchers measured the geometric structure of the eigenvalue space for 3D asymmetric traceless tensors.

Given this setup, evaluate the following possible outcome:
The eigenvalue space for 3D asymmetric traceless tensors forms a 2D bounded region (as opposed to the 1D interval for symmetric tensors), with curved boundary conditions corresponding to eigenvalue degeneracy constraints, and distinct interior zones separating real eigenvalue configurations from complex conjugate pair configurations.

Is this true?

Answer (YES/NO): NO